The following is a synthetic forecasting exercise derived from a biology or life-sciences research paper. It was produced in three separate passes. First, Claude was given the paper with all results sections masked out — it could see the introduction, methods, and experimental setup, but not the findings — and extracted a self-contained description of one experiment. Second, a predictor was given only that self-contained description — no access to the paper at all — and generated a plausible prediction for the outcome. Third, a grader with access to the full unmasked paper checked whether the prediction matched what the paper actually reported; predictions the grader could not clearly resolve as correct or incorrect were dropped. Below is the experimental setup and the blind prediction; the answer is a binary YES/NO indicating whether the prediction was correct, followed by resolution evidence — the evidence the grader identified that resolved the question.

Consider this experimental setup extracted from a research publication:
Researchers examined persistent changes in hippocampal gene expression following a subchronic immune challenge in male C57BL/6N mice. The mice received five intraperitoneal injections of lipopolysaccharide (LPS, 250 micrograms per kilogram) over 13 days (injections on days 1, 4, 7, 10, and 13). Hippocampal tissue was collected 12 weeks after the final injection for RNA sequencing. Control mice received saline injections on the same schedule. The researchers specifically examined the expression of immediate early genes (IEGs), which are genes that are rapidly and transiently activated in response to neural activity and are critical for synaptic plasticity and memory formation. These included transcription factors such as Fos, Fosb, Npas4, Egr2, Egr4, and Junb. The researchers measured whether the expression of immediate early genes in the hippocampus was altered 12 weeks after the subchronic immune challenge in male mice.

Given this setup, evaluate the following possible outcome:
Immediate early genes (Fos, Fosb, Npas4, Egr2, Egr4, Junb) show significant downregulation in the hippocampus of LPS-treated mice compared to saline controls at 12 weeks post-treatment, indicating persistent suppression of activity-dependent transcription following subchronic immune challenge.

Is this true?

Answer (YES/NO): YES